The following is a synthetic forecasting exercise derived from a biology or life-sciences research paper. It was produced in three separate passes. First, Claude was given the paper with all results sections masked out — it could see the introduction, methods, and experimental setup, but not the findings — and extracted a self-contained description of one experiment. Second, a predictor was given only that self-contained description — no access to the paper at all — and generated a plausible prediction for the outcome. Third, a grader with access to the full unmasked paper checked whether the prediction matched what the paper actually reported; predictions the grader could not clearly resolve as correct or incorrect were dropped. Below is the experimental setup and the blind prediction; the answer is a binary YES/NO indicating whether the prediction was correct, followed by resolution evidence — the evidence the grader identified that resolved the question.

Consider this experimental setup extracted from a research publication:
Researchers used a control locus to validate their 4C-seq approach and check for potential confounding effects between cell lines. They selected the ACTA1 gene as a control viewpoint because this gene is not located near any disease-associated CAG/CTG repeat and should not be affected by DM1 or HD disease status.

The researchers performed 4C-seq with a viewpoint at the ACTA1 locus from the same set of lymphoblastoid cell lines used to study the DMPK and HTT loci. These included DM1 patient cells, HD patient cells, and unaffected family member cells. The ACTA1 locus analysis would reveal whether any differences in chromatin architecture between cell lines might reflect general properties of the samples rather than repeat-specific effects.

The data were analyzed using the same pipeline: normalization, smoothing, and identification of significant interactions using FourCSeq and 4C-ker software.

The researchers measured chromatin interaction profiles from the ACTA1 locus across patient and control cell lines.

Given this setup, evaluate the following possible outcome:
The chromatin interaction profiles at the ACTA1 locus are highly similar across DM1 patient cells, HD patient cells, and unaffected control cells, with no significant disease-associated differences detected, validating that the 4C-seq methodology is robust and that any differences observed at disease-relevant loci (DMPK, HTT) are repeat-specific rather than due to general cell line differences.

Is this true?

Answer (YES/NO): YES